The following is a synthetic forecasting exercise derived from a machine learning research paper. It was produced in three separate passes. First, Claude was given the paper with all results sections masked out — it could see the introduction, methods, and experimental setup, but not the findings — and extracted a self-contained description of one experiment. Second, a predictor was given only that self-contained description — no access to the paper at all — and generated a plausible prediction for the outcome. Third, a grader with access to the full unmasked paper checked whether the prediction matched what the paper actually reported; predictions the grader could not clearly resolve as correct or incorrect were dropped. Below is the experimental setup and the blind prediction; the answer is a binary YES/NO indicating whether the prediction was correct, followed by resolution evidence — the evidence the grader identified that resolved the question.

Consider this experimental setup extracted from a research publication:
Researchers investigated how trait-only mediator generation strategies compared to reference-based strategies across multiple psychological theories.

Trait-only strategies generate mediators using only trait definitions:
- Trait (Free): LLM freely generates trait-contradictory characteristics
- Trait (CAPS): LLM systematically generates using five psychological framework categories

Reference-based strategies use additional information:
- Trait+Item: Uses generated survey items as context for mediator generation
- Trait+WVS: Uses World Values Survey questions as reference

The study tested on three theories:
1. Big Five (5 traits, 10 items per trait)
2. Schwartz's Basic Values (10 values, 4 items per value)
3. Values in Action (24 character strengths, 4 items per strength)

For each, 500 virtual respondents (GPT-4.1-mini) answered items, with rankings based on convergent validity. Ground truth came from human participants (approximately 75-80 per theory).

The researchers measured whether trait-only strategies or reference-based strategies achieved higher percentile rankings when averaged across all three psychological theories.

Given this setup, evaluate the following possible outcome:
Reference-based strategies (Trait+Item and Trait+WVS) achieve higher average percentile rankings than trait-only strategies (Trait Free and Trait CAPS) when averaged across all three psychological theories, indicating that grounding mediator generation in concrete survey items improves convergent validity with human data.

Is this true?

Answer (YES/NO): NO